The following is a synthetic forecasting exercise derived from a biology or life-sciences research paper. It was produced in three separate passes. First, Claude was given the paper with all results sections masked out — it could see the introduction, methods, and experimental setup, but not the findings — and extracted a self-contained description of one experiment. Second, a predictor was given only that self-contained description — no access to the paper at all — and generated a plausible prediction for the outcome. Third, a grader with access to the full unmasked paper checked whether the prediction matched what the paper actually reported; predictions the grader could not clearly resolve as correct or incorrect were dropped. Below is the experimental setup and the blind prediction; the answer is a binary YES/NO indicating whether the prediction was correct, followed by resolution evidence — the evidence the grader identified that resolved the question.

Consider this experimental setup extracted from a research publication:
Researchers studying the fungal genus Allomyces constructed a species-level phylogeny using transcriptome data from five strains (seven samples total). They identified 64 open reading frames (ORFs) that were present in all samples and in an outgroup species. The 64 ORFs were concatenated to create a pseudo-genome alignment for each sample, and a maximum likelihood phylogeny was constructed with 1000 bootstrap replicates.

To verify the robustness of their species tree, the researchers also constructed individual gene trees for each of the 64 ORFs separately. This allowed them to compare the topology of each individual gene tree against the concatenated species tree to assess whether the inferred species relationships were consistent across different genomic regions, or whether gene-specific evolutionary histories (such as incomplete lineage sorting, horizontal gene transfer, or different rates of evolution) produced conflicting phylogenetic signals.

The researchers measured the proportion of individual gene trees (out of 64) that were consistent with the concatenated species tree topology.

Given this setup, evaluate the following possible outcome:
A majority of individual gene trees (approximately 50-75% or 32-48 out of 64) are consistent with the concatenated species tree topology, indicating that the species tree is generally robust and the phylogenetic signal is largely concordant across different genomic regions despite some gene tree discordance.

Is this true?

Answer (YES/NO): NO